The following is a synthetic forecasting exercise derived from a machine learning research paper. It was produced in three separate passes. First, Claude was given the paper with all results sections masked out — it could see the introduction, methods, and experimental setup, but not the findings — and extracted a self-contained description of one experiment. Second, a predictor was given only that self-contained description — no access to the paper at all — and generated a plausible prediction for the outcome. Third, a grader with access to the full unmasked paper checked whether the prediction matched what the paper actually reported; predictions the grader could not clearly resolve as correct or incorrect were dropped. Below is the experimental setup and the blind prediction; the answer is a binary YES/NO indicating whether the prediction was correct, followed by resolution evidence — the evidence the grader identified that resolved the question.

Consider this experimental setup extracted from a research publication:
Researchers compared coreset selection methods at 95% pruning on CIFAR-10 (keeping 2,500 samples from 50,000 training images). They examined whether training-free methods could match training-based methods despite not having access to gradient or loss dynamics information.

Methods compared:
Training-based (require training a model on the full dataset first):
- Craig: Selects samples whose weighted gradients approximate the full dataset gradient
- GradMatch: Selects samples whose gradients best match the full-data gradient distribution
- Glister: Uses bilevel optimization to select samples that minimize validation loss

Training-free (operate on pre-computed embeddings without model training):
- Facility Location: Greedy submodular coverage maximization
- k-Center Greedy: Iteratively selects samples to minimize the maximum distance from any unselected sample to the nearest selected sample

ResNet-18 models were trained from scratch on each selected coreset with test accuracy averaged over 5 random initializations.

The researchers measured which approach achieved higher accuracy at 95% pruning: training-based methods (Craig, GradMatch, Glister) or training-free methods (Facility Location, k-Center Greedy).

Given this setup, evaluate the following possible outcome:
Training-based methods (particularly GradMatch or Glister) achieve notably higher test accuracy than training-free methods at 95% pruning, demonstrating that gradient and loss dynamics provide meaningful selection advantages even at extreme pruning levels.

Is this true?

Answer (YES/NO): NO